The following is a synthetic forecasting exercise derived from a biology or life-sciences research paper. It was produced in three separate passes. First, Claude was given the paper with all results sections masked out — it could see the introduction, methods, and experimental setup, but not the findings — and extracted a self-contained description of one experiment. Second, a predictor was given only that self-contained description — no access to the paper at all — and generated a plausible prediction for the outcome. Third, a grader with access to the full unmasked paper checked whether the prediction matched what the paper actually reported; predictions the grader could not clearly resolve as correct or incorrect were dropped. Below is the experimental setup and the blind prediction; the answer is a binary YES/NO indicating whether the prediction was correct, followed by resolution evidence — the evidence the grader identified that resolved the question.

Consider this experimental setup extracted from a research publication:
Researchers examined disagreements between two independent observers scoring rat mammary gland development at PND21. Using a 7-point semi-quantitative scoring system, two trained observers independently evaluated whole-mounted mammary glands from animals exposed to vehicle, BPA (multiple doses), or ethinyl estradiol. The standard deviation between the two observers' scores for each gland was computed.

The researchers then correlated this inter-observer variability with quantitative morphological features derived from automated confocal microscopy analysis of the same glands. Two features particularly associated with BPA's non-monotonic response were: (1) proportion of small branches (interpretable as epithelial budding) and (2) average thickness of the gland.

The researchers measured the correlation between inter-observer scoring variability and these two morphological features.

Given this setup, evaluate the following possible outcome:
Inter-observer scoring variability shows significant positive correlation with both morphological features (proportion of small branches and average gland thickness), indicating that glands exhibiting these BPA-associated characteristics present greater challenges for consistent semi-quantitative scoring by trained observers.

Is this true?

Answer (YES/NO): NO